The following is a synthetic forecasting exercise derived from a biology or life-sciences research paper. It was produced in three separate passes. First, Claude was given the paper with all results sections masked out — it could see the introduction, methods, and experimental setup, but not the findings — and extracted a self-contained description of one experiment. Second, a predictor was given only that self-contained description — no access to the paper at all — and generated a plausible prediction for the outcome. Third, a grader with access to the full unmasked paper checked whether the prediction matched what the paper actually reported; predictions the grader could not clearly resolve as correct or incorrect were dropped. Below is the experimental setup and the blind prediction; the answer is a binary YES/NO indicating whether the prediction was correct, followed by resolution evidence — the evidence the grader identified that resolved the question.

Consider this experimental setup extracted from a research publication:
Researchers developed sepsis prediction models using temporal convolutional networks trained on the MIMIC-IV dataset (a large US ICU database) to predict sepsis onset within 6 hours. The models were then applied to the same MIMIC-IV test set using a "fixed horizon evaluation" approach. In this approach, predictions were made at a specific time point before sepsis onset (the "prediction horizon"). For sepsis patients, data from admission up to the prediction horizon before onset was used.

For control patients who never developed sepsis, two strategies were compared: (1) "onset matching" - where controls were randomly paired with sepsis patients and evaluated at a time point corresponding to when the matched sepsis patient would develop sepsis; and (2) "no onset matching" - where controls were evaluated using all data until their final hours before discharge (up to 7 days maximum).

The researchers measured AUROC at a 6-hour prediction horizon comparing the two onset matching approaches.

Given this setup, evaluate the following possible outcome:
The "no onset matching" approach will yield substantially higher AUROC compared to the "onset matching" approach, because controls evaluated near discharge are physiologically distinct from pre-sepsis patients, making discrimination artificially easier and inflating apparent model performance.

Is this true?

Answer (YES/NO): YES